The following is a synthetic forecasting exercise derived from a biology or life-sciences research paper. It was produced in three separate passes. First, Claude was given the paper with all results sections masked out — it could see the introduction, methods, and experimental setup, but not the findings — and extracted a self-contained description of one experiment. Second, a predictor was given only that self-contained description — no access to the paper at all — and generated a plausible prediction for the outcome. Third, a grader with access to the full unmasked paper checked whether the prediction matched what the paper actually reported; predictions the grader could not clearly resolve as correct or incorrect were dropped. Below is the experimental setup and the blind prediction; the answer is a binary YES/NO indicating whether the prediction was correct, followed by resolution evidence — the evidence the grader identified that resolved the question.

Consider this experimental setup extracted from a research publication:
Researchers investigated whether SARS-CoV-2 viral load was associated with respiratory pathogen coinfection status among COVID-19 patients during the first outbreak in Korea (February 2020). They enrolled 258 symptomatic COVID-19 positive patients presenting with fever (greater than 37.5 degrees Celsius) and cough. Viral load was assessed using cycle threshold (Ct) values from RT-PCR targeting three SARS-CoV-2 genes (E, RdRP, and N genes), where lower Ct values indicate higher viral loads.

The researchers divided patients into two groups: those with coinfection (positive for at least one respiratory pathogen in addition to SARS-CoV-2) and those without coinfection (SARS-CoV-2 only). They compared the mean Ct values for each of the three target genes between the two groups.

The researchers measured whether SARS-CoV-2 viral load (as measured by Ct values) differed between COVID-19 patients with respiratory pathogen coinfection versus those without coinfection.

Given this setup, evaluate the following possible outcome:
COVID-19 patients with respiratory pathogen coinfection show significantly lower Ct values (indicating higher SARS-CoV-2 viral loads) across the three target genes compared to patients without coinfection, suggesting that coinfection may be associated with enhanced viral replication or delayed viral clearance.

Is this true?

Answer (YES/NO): NO